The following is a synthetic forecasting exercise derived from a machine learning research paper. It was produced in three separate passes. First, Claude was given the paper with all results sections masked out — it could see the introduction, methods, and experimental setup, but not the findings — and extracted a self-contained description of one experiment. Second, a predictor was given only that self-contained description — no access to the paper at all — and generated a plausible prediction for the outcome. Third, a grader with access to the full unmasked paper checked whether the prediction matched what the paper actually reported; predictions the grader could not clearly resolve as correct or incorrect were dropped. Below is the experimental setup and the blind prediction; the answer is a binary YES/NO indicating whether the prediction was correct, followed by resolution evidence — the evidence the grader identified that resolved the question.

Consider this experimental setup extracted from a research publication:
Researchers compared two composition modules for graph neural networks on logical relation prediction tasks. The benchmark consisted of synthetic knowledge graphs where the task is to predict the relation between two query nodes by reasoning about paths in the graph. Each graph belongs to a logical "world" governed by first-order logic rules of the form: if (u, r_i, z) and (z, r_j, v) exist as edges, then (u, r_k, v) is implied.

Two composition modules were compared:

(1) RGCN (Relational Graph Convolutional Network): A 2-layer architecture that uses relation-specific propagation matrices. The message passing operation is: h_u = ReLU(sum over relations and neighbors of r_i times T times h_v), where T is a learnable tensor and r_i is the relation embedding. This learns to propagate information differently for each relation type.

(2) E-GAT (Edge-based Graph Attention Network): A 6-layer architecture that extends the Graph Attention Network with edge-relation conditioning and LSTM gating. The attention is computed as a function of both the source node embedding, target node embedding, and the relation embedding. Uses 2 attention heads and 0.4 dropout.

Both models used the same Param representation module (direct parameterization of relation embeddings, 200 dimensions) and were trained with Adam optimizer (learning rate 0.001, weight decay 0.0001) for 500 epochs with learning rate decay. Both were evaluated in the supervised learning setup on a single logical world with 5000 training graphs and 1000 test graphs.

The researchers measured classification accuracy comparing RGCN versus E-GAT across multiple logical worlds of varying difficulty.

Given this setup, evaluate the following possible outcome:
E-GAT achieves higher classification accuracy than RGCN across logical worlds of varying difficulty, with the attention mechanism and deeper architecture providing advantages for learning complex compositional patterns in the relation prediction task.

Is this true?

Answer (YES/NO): YES